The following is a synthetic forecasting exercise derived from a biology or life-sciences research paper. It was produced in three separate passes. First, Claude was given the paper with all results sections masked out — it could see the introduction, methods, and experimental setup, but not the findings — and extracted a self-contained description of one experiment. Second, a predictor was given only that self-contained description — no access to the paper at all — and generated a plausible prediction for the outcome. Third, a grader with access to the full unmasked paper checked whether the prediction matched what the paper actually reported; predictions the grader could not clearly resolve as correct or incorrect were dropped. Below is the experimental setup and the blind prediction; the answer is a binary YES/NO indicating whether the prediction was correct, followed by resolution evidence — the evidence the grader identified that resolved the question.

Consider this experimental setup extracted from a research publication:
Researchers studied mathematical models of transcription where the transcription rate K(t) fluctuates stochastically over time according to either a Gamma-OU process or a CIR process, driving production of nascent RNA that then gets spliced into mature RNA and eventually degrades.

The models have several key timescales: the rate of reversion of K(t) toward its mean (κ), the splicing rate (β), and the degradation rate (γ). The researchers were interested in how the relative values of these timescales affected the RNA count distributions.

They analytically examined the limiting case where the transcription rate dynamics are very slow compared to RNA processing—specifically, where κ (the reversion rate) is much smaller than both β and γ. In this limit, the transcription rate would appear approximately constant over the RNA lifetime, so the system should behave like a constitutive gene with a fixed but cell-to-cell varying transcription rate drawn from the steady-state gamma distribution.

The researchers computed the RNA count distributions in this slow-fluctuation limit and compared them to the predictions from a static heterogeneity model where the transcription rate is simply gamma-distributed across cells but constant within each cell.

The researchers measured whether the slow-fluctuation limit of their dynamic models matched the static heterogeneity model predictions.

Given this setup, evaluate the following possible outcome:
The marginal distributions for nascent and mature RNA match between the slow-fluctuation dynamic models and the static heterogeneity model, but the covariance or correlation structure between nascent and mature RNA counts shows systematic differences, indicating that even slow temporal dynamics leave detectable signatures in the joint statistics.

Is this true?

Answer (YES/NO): NO